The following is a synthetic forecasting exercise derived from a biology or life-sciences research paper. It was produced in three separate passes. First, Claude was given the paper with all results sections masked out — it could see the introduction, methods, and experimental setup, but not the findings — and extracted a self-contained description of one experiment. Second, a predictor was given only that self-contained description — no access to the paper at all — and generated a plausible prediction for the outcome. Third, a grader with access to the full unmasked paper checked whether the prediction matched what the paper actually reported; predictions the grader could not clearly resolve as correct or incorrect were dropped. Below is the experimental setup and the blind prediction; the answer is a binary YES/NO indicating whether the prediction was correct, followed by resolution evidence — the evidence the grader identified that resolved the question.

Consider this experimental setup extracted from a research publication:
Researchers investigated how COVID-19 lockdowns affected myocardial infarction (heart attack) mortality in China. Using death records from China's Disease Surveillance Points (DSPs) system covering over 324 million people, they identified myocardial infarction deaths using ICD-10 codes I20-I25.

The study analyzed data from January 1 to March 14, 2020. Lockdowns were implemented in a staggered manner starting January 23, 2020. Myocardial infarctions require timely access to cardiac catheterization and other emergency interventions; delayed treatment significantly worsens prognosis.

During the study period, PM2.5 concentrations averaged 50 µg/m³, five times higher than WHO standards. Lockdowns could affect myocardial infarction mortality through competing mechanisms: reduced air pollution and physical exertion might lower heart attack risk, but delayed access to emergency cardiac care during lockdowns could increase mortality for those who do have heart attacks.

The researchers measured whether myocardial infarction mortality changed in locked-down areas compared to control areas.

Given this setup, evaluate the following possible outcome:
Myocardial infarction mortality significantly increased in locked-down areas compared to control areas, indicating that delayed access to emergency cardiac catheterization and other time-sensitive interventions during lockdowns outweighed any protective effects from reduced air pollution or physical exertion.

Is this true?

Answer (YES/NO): NO